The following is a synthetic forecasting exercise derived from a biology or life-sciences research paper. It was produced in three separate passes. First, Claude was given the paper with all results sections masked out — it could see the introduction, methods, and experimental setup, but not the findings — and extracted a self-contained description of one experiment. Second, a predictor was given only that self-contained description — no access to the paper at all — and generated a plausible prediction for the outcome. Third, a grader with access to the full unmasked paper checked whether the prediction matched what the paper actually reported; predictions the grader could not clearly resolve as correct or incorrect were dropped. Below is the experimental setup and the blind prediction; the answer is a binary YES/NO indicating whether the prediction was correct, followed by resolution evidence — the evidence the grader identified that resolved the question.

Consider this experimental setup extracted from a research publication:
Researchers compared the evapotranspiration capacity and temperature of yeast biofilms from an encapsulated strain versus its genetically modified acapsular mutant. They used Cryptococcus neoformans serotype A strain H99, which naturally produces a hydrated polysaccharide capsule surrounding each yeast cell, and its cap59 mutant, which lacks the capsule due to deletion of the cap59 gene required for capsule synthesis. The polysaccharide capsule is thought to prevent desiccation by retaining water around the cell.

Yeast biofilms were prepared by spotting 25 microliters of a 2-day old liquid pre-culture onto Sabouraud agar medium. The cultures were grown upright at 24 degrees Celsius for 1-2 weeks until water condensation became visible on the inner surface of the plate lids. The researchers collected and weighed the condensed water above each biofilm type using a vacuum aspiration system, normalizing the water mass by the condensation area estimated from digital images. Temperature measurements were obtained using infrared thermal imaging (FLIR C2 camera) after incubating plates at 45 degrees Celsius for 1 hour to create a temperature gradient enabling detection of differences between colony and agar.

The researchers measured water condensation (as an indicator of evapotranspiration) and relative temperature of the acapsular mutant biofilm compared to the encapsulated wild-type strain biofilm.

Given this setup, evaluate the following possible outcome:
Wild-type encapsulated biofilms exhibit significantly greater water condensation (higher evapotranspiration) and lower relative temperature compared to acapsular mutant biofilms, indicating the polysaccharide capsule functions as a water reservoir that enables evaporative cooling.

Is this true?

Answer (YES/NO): NO